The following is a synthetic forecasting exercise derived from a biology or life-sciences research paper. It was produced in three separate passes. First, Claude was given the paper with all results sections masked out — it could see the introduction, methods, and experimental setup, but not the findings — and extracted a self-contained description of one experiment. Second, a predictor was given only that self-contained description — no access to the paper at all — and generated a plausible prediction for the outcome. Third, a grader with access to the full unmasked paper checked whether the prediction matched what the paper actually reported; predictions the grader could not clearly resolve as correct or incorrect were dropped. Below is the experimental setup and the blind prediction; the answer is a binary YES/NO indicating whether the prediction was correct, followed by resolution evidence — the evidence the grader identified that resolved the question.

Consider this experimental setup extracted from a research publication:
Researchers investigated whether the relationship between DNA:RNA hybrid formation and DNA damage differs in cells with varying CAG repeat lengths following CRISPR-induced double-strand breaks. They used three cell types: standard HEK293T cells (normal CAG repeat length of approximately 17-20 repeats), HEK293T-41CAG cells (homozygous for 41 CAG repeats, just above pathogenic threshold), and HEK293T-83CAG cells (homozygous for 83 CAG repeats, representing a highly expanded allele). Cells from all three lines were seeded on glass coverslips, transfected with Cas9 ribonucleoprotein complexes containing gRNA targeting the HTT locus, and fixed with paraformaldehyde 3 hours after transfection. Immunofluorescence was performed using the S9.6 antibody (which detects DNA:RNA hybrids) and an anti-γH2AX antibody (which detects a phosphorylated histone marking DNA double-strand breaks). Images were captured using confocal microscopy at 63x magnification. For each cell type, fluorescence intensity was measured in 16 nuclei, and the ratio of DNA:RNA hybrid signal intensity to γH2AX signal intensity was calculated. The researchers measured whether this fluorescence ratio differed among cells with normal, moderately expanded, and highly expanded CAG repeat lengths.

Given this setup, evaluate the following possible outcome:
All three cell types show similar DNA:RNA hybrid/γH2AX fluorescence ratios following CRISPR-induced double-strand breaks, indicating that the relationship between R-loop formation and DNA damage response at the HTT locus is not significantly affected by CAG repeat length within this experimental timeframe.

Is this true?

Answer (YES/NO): NO